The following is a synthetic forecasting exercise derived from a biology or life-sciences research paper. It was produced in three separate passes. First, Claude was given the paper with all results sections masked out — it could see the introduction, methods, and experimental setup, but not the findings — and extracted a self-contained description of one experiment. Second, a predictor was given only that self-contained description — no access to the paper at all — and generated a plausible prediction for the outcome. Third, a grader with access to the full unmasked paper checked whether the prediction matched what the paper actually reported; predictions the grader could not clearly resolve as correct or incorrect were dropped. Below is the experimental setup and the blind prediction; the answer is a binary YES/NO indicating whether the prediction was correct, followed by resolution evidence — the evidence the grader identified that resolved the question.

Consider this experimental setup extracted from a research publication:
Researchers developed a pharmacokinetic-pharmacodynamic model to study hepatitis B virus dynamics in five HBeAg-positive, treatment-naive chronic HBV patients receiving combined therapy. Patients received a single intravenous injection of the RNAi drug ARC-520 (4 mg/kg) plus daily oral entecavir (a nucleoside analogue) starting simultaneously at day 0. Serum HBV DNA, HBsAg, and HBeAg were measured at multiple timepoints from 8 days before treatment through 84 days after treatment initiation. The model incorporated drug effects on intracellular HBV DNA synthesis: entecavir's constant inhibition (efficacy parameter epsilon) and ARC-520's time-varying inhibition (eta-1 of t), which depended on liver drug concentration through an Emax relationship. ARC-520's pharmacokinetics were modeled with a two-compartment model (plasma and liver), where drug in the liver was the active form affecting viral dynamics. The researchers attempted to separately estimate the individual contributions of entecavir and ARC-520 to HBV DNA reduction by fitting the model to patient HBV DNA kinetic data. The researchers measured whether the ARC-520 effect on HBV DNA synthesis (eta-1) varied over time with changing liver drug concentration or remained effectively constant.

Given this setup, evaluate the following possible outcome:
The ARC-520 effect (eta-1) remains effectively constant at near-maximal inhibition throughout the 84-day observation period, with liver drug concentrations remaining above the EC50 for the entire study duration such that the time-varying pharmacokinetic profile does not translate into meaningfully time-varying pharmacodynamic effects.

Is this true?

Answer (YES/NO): YES